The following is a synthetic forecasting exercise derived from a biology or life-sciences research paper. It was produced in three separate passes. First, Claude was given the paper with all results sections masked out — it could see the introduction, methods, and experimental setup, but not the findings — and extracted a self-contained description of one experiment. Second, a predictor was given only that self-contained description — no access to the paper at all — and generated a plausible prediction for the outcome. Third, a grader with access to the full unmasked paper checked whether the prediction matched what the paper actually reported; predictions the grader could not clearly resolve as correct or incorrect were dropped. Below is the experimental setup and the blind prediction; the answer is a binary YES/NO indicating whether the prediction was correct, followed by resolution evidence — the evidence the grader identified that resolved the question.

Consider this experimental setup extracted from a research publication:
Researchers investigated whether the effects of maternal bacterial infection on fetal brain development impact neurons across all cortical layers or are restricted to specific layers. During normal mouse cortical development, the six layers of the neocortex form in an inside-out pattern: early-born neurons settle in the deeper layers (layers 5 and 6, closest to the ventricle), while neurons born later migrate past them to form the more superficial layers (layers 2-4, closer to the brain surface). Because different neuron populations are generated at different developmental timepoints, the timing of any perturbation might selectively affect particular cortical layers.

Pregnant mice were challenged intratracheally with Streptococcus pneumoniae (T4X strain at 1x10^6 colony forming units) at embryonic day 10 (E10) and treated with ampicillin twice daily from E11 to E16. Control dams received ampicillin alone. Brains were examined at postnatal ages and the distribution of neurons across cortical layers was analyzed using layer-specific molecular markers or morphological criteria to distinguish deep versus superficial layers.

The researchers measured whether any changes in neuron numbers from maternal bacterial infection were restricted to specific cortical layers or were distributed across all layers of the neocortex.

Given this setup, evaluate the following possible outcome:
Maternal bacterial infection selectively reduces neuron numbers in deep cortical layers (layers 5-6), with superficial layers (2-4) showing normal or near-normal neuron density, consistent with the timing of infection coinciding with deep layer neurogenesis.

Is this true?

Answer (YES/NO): NO